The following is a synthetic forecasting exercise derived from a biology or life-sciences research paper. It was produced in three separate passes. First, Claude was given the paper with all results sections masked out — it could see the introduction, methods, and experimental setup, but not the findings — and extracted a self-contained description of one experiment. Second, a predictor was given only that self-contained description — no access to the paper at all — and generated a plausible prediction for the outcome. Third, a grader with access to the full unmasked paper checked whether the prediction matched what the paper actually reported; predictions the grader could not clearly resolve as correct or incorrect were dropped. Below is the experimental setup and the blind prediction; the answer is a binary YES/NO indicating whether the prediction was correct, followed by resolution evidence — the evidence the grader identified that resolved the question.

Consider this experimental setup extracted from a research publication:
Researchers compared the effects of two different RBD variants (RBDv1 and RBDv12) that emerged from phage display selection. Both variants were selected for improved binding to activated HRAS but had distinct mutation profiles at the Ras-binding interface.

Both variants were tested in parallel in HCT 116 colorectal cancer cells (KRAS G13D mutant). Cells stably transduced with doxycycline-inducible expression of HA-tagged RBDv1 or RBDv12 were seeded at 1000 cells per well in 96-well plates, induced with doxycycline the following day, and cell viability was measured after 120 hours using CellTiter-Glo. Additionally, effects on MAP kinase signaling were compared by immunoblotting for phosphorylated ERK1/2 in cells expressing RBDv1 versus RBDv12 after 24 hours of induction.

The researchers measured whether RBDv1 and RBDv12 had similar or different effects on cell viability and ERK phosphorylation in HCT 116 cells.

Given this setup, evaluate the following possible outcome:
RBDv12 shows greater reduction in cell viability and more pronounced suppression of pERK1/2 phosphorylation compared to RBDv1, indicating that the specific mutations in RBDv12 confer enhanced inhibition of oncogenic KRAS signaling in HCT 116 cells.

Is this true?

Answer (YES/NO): NO